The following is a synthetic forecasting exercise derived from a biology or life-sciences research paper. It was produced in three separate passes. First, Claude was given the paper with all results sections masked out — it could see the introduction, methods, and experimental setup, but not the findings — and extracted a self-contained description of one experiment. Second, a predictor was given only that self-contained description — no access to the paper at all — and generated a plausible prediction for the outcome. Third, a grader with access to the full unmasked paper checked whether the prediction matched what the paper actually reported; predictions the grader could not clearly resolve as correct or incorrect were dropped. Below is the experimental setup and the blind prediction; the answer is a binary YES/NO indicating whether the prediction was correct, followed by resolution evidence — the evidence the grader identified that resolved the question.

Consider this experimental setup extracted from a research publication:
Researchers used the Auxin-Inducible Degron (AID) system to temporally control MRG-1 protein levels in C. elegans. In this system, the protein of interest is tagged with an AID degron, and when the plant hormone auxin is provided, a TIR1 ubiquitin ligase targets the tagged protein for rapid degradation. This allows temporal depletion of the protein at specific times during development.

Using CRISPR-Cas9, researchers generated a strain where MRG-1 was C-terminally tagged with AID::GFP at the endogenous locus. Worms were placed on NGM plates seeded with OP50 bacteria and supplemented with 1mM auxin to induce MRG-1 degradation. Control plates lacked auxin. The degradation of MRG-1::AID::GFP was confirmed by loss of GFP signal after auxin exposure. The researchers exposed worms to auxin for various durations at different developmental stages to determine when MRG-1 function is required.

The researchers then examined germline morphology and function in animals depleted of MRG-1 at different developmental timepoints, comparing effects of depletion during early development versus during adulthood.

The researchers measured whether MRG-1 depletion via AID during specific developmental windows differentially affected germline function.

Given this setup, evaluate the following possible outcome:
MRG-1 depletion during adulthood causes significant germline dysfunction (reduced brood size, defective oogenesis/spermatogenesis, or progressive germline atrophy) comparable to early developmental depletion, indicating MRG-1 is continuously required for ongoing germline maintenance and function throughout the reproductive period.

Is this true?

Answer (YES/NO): NO